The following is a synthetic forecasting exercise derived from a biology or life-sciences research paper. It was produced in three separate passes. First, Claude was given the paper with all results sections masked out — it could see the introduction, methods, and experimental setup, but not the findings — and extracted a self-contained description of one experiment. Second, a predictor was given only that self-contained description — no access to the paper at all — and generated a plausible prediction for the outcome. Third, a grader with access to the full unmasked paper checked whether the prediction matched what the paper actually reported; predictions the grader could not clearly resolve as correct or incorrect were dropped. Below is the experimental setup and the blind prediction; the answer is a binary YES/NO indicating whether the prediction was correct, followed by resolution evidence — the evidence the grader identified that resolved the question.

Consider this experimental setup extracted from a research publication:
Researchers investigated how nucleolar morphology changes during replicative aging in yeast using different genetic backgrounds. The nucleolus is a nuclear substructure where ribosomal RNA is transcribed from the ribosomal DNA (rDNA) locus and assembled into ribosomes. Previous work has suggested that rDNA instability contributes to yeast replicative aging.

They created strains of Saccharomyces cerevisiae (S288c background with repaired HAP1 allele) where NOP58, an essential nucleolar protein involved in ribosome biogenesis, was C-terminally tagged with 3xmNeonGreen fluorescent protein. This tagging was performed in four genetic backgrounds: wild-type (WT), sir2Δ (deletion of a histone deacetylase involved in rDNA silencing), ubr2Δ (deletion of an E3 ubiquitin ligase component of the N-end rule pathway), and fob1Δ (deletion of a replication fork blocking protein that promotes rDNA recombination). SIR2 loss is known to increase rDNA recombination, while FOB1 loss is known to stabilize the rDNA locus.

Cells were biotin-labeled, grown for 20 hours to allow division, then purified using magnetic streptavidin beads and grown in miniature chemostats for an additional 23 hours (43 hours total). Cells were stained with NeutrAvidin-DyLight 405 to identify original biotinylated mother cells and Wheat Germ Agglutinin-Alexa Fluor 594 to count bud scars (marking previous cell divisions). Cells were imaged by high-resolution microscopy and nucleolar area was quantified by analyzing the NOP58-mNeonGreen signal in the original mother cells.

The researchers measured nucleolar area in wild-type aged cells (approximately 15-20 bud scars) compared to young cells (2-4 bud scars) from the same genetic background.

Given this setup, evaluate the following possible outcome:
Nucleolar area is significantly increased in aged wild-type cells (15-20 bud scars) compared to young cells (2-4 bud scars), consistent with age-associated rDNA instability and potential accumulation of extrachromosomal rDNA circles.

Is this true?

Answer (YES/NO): YES